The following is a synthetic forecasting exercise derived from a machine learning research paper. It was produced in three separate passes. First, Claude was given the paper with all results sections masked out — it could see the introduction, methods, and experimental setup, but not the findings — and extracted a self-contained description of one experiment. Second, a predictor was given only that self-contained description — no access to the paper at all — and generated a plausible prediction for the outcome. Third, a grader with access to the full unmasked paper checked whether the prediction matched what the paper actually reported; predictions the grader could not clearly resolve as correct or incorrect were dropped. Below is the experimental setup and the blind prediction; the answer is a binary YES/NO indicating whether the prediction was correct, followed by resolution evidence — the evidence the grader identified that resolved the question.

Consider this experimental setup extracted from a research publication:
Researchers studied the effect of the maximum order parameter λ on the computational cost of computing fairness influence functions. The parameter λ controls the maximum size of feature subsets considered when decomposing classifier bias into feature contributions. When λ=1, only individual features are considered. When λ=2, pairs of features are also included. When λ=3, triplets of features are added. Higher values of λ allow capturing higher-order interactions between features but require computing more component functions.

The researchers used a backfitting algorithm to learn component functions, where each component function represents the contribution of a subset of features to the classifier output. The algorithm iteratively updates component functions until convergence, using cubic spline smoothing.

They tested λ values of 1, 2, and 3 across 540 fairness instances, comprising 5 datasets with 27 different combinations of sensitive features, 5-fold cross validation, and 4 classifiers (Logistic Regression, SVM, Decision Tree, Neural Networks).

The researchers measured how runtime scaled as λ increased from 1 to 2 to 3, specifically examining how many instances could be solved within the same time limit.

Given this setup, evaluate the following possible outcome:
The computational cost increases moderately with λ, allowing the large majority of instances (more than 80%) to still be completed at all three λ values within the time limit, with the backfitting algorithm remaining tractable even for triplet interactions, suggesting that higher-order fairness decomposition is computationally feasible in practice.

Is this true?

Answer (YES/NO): NO